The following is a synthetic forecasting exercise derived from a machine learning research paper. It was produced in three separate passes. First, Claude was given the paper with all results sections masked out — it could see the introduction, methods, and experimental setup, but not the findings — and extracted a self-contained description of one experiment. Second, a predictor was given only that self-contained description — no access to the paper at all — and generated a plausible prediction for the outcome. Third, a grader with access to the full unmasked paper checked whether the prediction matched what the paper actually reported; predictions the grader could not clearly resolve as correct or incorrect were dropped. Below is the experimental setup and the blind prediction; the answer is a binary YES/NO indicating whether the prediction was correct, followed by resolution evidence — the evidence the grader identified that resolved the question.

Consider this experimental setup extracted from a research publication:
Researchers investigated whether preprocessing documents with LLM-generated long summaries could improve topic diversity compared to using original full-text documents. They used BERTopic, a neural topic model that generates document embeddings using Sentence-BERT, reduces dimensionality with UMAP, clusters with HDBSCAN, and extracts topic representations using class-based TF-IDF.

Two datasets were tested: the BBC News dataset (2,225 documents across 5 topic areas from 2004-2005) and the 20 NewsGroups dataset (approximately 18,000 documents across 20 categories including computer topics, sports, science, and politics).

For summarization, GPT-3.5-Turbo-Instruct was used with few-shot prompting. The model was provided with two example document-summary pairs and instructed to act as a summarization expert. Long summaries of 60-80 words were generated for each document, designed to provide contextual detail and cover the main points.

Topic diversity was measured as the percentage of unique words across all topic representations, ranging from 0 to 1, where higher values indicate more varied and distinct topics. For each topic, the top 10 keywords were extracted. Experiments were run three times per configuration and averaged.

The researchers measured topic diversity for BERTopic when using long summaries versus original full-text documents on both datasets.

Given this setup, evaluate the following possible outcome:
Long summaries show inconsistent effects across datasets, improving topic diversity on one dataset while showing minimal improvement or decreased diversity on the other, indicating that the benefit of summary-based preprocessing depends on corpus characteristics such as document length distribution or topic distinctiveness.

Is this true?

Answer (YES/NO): YES